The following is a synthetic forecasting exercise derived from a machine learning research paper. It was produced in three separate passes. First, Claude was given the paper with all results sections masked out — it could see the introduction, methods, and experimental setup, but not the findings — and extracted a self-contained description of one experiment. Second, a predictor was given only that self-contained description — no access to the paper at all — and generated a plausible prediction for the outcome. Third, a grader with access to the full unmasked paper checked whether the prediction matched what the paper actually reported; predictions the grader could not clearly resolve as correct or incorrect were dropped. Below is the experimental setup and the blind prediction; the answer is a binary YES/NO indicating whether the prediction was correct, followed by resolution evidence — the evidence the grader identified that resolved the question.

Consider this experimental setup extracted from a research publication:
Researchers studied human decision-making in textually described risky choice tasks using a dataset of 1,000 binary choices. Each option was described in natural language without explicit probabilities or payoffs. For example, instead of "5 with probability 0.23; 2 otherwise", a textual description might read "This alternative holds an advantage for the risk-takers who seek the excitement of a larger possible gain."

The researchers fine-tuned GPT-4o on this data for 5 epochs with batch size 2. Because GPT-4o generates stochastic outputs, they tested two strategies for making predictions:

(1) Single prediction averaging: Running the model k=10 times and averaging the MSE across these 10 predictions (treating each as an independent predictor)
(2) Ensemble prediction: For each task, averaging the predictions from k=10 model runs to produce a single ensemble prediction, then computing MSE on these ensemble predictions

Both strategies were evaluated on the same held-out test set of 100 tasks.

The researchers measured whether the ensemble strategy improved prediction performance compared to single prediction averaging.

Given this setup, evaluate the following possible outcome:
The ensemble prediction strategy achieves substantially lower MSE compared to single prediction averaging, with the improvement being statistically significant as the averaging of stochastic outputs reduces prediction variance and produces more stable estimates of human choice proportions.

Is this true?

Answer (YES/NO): NO